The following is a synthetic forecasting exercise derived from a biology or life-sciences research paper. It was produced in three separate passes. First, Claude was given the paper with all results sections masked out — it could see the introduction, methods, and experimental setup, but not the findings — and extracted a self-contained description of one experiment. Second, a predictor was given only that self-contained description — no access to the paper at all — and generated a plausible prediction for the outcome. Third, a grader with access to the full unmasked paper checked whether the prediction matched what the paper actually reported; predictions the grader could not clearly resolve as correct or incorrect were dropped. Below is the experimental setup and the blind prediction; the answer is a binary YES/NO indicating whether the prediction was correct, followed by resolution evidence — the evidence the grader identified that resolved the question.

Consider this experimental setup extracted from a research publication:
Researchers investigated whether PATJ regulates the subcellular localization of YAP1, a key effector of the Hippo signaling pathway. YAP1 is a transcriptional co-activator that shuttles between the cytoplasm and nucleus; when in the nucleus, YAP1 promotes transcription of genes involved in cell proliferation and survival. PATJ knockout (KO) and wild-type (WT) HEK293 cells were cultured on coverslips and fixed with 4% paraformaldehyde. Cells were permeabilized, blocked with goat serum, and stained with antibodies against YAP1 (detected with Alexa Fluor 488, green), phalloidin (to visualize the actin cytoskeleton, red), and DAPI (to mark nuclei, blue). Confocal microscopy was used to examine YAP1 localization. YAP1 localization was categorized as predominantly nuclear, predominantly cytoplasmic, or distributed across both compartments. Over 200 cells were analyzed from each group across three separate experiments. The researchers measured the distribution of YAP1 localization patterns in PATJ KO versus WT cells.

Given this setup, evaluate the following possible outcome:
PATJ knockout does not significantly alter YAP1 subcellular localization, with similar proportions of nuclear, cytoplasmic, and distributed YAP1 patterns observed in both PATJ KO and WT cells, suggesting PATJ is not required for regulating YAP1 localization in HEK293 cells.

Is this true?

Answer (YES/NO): NO